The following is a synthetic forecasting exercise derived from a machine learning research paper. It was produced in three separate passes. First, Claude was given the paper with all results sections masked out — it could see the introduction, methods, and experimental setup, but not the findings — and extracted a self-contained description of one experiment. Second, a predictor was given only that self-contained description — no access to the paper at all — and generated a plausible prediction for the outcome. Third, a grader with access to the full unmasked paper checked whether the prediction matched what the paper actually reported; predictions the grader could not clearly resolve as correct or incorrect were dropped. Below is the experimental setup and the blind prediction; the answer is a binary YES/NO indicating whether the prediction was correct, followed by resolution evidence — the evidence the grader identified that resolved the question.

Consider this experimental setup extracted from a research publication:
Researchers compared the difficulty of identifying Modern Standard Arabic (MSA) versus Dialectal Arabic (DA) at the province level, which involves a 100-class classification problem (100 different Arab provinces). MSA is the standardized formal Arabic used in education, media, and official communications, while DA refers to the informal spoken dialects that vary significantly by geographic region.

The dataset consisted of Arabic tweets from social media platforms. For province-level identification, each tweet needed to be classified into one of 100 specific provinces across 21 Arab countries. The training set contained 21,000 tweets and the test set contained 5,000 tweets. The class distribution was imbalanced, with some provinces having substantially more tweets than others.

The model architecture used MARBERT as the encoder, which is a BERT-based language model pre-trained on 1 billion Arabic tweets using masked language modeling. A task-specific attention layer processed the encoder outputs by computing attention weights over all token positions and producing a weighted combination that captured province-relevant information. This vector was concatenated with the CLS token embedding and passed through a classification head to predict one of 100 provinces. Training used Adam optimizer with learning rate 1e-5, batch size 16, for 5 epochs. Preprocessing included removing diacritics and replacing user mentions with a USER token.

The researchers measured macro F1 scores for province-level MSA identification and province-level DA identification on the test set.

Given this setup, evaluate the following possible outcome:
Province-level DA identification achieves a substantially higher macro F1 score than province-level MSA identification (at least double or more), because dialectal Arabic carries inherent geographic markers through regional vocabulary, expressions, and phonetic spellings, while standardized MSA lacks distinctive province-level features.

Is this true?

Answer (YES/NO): NO